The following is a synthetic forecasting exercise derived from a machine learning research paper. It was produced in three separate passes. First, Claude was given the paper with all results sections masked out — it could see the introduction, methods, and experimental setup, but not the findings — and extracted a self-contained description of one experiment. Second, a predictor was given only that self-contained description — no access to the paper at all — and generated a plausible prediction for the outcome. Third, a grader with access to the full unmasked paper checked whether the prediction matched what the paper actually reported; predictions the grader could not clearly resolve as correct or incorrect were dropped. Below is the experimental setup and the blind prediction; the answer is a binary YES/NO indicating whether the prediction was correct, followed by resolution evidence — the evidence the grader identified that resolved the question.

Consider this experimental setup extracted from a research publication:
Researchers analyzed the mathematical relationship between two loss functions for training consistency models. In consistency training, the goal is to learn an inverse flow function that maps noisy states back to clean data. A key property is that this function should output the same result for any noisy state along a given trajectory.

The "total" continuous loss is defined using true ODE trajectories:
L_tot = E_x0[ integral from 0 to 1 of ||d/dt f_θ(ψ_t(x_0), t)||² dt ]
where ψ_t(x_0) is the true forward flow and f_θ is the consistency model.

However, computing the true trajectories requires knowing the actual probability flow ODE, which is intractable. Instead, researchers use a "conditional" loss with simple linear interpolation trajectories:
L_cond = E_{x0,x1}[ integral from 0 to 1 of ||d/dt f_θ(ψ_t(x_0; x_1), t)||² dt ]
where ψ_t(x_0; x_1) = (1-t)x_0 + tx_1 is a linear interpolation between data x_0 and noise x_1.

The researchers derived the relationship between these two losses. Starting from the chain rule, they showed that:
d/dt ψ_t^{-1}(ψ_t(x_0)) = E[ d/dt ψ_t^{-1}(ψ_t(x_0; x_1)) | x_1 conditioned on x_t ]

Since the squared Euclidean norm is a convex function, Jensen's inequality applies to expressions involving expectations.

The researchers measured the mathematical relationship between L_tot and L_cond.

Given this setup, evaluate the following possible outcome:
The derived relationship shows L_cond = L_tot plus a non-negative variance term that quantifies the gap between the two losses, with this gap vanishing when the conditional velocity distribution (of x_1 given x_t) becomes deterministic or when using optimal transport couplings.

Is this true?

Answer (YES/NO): NO